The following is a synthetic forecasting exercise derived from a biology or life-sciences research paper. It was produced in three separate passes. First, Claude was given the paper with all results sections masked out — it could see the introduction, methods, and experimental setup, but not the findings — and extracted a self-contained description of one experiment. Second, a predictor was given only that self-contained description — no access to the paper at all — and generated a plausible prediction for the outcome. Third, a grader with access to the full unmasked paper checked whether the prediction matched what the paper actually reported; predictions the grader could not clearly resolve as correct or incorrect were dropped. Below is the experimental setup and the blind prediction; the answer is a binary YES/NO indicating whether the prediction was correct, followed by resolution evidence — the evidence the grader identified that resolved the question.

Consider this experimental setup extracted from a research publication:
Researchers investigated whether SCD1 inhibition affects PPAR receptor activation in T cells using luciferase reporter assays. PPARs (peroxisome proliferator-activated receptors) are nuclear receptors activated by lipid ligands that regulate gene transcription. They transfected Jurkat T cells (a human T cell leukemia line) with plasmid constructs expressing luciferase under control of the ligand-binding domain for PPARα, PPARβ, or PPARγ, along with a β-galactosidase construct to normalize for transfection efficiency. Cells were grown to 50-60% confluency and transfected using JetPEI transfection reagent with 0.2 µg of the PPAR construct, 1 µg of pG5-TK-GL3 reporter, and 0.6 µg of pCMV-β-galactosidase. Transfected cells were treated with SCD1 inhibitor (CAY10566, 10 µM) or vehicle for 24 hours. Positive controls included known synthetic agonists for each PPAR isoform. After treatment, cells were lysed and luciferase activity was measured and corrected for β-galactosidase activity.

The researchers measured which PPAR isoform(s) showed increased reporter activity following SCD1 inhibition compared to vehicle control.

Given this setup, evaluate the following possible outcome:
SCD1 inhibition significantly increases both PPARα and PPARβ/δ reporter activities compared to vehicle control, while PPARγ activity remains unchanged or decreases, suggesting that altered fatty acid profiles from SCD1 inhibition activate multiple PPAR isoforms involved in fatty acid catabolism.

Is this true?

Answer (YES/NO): NO